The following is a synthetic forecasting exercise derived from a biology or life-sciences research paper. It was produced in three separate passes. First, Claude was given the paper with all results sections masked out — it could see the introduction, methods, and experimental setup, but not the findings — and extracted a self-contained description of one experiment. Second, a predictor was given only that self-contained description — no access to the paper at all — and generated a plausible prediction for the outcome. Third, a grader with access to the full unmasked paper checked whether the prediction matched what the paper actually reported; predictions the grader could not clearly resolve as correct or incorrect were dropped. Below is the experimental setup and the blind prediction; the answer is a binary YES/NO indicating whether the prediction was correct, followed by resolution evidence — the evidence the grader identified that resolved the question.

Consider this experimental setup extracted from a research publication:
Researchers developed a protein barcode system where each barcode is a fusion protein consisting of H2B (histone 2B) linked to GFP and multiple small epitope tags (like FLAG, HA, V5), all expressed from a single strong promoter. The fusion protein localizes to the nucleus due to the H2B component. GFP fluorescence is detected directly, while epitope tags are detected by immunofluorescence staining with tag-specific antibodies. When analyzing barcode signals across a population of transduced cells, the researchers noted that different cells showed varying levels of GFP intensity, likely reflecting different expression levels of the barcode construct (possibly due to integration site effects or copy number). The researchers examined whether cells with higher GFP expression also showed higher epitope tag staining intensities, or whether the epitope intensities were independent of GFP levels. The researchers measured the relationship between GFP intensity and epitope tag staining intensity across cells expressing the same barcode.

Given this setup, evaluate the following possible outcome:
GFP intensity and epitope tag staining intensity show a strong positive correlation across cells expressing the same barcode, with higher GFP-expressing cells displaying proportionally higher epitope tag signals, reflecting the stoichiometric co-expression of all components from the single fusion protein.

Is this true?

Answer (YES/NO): YES